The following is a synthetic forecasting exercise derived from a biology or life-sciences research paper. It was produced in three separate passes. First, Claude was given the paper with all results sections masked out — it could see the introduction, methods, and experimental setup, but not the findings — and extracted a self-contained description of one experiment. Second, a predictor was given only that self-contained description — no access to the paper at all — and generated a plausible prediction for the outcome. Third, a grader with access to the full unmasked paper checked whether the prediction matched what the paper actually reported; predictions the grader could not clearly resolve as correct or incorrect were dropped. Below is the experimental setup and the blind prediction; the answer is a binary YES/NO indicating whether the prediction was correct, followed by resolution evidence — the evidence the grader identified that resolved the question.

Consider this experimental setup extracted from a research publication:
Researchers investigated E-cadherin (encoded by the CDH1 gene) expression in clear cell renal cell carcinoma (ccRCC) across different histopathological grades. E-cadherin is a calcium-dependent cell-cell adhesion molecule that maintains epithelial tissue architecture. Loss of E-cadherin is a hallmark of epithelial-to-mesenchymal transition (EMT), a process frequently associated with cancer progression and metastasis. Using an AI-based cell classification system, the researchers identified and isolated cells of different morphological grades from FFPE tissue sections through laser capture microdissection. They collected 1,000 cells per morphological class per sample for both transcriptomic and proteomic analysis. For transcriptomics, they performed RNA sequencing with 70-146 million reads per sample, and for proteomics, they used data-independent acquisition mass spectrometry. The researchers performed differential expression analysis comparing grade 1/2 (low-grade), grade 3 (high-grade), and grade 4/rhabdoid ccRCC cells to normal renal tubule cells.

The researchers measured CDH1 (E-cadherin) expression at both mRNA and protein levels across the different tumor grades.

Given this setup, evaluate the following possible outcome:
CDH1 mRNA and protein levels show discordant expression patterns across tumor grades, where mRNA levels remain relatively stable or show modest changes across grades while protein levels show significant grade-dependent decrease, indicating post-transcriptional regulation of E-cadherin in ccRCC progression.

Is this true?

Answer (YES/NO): NO